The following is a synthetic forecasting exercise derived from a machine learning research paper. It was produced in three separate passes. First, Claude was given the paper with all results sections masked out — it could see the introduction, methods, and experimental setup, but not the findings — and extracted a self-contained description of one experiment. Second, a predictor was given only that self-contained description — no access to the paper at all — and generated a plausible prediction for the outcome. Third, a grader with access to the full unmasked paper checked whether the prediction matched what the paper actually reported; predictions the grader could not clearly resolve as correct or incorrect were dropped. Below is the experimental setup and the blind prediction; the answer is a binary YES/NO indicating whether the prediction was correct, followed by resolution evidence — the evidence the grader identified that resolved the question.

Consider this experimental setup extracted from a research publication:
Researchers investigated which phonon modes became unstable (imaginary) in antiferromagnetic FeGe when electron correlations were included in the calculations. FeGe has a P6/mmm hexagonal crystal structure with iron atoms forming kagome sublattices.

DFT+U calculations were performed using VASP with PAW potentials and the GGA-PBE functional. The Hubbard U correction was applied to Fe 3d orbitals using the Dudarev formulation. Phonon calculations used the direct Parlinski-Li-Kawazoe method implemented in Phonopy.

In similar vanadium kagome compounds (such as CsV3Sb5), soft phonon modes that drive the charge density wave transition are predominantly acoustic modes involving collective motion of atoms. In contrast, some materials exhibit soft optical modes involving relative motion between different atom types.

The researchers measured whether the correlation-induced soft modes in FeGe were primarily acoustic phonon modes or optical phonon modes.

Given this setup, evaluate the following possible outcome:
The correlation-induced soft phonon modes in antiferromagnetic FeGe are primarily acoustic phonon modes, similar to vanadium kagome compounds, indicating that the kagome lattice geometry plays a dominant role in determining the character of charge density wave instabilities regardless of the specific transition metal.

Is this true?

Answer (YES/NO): NO